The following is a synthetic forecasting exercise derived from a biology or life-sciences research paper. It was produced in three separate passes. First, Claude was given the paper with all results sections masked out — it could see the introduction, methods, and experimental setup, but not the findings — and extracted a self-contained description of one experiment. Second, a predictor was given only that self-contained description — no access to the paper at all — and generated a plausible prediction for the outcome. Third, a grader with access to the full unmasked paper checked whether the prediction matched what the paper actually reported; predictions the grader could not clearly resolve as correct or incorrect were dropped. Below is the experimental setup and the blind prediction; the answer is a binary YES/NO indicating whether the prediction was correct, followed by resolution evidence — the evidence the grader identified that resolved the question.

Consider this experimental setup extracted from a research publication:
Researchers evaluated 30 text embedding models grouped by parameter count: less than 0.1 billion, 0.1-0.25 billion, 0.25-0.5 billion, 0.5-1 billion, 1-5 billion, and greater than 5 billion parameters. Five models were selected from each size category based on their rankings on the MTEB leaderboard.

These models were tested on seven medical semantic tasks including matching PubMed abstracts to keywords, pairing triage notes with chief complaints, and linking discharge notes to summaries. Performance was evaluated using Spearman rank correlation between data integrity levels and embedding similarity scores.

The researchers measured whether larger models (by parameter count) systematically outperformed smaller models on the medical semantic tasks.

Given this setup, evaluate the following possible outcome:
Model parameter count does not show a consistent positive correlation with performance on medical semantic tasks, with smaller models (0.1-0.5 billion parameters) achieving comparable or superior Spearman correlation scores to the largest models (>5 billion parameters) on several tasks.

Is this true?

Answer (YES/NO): YES